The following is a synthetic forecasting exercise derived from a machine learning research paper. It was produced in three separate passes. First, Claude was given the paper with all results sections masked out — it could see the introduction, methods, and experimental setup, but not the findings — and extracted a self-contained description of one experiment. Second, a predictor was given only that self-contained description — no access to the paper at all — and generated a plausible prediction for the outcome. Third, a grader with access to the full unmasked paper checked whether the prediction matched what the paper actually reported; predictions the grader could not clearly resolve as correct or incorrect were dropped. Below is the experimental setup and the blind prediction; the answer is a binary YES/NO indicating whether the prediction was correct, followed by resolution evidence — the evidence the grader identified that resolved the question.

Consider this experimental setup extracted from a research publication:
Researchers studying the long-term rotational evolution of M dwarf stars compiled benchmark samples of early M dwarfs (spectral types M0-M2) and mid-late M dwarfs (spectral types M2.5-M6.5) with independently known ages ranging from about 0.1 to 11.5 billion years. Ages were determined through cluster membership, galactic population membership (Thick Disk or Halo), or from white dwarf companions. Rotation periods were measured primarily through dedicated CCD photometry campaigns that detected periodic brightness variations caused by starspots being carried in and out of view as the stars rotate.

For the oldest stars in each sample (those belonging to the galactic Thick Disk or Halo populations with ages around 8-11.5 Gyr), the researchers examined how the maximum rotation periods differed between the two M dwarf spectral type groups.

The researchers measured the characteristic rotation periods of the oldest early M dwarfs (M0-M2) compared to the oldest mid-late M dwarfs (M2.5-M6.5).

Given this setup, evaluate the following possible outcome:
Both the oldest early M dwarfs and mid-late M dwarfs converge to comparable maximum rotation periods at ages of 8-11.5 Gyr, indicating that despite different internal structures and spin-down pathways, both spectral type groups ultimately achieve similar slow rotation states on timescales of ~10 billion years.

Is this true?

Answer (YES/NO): NO